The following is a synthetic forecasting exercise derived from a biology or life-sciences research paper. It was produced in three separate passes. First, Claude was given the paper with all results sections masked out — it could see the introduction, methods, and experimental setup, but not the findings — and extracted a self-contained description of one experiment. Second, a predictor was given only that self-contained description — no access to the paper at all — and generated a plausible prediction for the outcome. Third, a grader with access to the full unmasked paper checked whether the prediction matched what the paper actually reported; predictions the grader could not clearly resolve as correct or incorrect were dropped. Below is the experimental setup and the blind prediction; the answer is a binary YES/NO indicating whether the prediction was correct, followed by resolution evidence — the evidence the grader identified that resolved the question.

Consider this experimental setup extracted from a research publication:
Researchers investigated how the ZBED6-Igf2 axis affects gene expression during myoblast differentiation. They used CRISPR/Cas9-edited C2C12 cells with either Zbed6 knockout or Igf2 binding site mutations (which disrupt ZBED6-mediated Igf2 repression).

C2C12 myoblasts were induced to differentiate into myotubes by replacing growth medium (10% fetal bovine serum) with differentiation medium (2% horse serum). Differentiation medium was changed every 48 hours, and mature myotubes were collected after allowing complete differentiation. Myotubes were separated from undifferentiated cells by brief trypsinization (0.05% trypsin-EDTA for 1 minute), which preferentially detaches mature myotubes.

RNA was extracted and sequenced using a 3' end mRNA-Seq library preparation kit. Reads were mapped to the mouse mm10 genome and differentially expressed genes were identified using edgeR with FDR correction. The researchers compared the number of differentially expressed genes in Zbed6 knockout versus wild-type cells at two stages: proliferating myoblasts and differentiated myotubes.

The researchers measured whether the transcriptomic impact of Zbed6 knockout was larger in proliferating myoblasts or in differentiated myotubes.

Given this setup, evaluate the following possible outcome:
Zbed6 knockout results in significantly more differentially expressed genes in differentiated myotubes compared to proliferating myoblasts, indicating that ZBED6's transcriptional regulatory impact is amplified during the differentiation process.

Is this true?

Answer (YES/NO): NO